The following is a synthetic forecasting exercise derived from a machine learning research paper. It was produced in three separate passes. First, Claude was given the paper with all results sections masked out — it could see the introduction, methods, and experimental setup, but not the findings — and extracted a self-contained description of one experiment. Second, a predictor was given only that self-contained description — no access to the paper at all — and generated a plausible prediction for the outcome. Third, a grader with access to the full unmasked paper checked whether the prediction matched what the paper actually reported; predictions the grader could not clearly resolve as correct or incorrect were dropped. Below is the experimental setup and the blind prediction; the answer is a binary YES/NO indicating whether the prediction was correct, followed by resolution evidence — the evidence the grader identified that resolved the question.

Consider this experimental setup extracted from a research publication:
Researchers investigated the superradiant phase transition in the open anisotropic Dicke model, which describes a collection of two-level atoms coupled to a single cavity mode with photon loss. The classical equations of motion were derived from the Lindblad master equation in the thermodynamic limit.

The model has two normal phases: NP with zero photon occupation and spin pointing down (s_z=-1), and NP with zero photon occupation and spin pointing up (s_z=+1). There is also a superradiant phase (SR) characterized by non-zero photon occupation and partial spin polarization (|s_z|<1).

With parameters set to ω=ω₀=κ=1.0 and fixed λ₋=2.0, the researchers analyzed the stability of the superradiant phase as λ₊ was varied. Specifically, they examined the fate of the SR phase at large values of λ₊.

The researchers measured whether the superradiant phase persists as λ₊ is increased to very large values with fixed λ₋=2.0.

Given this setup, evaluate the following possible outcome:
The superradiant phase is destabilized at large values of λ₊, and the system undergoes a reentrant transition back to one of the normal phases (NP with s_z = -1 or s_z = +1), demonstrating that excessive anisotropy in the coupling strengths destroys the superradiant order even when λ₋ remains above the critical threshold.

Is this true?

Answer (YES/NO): YES